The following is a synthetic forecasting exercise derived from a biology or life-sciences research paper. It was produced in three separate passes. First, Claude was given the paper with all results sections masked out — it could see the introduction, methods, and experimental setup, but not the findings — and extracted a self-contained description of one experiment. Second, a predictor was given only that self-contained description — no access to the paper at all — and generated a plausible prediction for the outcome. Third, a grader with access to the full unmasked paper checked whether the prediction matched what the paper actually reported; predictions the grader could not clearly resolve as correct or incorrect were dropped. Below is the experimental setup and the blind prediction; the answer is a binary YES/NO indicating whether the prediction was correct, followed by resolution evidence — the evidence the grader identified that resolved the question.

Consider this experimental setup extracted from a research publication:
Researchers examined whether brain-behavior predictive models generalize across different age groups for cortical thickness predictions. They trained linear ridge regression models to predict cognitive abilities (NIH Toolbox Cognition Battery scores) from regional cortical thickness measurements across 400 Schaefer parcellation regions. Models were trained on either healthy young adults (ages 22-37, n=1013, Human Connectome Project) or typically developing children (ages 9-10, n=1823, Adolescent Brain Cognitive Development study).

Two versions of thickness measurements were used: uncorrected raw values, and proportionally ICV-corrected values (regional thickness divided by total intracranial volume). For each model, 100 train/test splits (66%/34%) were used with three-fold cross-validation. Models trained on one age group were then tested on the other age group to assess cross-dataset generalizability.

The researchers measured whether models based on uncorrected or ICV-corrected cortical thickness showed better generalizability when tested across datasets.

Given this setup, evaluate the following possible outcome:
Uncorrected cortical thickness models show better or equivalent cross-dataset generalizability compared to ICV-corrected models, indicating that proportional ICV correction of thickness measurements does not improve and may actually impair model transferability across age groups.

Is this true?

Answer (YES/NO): NO